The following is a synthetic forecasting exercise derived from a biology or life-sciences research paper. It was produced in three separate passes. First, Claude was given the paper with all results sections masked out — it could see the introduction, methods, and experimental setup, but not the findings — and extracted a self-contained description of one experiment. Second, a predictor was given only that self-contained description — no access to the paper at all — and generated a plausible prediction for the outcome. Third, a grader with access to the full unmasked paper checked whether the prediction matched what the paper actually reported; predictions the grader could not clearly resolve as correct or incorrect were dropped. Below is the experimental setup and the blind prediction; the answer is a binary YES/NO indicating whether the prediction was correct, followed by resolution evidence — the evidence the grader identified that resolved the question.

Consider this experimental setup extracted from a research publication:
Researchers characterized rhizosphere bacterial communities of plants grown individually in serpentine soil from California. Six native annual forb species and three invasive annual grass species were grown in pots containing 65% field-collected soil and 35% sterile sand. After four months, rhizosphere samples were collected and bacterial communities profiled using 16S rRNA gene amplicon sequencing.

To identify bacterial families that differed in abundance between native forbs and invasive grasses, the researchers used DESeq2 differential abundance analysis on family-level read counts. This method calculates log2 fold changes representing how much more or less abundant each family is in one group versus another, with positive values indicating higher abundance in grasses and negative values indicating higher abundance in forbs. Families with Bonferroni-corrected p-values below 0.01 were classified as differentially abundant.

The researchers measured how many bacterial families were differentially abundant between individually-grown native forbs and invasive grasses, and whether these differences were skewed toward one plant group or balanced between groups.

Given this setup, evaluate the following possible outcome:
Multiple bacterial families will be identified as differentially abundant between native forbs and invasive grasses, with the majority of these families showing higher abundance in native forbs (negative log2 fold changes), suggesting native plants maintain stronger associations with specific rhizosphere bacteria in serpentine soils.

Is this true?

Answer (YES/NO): NO